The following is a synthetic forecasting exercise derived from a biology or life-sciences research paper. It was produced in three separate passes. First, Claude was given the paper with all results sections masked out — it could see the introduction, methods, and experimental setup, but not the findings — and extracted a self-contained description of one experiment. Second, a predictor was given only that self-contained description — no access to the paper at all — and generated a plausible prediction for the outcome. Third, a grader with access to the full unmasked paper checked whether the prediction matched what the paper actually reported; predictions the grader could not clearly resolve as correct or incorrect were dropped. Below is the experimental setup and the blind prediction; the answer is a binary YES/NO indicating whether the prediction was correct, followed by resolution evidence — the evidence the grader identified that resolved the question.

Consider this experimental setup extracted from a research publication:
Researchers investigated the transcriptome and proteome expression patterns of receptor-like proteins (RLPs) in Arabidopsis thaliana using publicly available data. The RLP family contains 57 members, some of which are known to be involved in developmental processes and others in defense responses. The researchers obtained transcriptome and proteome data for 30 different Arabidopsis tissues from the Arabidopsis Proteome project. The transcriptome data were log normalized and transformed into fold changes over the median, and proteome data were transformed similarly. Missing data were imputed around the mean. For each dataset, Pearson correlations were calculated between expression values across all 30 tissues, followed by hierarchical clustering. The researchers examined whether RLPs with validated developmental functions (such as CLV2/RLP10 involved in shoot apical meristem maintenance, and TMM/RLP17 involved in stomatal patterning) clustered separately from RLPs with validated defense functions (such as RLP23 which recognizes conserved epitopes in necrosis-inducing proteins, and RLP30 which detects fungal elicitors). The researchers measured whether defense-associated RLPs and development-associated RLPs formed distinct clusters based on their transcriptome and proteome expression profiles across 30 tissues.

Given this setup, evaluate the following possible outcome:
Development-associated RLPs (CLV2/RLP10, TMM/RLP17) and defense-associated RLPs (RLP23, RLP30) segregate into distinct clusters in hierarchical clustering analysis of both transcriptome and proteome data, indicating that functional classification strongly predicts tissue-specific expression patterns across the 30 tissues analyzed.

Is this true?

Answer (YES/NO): YES